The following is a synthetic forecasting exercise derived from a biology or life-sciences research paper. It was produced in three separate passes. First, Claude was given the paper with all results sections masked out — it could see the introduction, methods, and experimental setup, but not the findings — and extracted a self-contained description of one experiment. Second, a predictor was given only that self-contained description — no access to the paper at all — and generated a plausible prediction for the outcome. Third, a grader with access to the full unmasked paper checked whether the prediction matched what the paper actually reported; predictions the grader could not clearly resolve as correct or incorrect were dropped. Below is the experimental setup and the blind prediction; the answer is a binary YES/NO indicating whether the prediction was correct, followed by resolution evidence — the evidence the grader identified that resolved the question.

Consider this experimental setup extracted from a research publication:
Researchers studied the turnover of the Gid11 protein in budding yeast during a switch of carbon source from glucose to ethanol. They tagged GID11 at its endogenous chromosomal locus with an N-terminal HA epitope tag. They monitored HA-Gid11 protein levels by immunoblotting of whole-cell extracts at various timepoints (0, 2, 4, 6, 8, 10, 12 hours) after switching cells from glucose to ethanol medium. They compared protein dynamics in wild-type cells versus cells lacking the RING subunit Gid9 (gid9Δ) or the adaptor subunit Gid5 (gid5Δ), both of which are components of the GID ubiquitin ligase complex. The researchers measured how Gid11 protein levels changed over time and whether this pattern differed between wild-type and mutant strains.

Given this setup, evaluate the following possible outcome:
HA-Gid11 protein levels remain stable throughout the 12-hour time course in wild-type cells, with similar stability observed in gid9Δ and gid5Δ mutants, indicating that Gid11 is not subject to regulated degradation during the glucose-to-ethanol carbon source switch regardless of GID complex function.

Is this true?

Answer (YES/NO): NO